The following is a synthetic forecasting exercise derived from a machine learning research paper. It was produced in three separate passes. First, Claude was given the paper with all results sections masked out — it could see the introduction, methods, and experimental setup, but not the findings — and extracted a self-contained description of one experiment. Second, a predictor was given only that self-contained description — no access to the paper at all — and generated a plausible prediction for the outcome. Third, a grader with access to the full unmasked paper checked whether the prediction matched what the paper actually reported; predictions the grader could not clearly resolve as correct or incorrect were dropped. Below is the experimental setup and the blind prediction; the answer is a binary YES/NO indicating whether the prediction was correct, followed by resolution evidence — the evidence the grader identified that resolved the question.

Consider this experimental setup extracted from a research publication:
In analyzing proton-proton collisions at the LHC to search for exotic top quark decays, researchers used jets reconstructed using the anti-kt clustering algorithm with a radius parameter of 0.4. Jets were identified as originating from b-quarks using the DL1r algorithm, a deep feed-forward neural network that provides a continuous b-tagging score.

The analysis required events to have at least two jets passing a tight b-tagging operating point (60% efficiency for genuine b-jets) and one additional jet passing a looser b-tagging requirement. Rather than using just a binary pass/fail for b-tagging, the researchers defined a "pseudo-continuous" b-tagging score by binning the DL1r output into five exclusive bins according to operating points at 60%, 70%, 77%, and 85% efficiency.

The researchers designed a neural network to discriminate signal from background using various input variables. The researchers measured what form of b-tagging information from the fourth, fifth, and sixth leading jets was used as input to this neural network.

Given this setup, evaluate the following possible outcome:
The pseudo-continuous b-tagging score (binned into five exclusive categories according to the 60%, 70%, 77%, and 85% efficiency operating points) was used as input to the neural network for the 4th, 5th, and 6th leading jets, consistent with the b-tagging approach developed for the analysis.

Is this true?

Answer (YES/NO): YES